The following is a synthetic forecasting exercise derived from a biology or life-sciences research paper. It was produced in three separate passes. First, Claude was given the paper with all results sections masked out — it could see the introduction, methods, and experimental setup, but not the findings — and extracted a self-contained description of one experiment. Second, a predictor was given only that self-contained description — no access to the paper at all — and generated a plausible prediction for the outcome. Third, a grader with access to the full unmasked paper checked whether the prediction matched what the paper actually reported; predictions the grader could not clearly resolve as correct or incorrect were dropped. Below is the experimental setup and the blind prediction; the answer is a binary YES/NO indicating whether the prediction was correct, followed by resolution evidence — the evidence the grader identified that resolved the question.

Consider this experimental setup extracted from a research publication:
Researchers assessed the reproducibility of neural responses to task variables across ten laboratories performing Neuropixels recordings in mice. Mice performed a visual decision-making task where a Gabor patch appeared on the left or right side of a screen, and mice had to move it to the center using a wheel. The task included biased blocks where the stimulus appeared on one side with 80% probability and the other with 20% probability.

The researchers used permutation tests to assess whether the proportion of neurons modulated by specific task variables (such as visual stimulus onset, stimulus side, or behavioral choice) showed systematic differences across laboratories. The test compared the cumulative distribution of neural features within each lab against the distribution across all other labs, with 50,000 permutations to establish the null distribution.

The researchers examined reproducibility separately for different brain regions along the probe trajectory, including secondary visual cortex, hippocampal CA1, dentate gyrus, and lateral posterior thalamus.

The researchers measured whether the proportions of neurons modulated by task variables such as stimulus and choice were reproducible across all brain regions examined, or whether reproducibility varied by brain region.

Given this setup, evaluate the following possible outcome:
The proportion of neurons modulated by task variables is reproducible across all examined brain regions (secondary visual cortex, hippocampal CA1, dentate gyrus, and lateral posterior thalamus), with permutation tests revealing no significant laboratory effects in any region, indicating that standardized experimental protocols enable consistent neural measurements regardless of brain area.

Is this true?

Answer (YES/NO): NO